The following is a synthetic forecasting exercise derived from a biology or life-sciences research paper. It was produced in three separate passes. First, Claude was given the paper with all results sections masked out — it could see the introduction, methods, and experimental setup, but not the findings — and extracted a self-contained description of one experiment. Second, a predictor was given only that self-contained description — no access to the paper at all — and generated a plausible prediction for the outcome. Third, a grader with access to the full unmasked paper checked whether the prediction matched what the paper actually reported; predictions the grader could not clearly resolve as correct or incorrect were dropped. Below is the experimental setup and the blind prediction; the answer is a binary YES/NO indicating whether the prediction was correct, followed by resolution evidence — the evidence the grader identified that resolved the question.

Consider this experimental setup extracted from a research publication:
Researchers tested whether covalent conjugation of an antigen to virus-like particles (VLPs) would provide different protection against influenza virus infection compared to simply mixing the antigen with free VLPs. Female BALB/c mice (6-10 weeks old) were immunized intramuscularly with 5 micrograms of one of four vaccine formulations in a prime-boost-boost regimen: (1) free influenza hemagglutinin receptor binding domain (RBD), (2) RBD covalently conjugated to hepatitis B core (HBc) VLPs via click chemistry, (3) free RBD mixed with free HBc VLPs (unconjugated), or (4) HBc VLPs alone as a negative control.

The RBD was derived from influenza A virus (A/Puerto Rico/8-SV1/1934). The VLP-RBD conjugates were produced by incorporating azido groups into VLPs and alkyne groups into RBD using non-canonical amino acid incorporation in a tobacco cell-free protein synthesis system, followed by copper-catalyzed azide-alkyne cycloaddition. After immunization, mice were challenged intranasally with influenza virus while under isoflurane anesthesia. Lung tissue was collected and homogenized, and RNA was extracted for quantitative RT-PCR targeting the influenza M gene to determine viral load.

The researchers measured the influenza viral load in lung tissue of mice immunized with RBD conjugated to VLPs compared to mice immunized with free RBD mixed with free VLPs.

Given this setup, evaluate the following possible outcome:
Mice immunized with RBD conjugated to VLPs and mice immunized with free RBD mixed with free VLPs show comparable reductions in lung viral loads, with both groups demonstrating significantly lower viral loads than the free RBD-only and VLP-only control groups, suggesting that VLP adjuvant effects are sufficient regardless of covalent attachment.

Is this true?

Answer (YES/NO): NO